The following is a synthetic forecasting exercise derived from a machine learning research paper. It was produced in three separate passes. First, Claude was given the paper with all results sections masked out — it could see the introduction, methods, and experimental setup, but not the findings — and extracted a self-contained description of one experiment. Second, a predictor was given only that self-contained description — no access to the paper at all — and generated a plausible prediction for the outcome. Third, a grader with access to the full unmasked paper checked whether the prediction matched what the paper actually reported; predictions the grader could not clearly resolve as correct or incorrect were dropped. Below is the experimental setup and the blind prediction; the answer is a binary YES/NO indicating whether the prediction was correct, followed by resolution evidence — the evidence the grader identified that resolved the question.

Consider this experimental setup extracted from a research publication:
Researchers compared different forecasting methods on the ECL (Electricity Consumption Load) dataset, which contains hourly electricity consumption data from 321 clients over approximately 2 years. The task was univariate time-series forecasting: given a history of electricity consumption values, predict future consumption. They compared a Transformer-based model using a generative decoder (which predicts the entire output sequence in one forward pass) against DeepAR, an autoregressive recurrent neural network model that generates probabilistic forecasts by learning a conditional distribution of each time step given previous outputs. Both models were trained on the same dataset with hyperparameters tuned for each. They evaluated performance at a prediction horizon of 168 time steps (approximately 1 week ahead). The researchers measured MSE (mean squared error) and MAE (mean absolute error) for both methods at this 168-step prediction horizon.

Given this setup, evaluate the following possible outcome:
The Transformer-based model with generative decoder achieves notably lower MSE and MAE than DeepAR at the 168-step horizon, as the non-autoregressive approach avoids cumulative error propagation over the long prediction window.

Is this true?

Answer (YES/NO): NO